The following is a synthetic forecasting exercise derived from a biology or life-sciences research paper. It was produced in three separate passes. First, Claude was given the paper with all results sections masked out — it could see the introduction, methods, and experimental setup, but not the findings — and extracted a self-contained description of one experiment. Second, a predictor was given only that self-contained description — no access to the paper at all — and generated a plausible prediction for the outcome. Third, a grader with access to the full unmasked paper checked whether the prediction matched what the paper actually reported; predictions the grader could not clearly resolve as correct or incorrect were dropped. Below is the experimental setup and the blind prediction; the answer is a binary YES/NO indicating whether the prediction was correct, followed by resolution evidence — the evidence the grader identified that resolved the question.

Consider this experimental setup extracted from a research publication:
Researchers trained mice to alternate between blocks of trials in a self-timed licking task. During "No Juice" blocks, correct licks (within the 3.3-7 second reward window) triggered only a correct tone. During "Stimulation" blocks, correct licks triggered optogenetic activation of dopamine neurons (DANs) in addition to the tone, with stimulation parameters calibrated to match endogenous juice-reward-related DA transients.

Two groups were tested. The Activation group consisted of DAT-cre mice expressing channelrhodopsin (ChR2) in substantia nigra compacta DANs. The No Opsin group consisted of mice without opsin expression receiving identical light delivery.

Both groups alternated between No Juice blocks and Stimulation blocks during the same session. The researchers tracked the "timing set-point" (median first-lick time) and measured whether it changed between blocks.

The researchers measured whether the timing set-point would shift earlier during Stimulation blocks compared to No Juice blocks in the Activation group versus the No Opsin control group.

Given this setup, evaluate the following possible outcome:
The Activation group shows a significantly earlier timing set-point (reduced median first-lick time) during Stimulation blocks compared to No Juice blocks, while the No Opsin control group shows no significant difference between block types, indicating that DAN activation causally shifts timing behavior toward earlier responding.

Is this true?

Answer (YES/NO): YES